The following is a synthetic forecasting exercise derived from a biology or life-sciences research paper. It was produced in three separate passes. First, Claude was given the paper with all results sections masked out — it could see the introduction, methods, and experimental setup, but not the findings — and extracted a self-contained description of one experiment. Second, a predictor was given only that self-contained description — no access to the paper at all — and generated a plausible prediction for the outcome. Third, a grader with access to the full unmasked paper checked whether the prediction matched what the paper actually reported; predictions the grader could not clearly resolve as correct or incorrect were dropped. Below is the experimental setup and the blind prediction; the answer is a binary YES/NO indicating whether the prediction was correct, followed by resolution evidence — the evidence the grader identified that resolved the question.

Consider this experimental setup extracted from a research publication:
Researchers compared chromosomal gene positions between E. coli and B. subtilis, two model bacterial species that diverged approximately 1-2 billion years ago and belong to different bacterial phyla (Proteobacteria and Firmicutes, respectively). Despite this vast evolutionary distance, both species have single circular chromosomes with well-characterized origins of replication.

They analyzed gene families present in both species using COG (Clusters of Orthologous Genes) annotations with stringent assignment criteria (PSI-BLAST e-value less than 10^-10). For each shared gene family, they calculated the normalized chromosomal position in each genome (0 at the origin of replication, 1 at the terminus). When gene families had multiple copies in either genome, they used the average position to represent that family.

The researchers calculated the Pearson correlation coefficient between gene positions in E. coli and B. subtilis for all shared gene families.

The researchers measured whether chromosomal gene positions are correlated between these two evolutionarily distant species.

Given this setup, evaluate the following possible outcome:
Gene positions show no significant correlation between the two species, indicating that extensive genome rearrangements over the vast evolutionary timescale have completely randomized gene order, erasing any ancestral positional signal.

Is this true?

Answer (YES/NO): NO